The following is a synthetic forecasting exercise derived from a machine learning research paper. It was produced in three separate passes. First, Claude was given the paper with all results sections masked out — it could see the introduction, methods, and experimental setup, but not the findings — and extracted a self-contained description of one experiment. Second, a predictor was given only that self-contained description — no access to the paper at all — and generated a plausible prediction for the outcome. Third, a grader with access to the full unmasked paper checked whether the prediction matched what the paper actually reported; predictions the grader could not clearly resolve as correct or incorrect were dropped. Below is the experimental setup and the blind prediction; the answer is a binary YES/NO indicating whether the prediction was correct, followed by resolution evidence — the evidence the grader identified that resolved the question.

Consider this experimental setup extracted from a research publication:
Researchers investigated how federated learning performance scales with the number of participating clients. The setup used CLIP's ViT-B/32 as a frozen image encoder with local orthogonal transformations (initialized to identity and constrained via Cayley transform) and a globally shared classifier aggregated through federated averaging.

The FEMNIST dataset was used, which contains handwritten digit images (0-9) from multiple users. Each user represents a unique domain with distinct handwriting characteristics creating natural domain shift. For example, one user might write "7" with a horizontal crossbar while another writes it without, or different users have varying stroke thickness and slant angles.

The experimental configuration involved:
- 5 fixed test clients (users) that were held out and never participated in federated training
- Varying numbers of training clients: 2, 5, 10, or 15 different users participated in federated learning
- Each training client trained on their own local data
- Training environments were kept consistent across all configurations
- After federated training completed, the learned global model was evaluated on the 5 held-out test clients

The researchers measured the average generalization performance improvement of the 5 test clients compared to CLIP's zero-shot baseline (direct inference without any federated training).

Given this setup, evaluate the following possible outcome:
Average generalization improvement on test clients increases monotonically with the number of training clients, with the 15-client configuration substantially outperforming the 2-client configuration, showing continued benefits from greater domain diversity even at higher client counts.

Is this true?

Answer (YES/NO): NO